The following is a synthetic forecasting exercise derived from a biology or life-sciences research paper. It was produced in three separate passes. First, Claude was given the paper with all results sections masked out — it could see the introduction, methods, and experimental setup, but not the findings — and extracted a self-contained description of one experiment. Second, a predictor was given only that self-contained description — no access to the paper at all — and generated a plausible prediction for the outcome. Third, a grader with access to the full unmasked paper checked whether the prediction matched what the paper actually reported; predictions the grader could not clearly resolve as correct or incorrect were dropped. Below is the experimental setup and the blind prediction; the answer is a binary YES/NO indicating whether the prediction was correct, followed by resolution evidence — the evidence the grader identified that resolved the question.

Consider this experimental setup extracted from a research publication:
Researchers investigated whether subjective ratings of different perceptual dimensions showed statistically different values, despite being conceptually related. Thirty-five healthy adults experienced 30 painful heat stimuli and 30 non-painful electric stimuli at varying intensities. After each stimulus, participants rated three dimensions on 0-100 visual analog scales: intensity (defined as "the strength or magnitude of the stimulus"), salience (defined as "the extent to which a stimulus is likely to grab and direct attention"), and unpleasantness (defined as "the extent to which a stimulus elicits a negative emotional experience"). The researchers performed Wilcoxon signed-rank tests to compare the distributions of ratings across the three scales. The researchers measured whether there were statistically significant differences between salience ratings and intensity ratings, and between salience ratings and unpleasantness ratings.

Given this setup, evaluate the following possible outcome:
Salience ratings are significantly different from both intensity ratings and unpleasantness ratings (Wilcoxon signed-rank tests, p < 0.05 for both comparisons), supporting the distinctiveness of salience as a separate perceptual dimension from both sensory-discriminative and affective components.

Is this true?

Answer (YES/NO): YES